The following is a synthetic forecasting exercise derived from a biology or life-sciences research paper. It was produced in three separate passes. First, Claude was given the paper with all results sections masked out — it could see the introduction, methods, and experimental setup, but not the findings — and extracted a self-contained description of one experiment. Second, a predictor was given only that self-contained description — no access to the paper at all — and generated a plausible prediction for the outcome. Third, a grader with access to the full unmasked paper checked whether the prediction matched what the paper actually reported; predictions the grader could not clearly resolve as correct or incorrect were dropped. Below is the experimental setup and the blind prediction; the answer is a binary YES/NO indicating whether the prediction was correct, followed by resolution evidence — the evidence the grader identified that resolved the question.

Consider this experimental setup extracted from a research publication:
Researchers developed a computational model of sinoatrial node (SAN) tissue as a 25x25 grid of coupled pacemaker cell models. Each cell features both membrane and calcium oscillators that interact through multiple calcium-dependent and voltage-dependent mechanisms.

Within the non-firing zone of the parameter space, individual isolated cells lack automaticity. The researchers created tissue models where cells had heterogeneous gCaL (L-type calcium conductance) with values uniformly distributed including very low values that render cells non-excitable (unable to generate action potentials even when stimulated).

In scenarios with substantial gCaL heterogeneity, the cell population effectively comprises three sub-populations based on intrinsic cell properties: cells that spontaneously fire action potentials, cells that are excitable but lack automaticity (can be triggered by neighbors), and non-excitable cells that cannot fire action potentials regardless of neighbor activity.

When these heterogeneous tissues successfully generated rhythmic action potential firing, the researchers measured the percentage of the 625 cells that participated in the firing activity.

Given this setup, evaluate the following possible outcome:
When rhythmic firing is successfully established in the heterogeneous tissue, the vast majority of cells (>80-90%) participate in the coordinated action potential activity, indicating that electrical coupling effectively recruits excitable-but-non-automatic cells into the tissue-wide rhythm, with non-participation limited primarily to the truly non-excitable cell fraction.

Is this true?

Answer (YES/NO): YES